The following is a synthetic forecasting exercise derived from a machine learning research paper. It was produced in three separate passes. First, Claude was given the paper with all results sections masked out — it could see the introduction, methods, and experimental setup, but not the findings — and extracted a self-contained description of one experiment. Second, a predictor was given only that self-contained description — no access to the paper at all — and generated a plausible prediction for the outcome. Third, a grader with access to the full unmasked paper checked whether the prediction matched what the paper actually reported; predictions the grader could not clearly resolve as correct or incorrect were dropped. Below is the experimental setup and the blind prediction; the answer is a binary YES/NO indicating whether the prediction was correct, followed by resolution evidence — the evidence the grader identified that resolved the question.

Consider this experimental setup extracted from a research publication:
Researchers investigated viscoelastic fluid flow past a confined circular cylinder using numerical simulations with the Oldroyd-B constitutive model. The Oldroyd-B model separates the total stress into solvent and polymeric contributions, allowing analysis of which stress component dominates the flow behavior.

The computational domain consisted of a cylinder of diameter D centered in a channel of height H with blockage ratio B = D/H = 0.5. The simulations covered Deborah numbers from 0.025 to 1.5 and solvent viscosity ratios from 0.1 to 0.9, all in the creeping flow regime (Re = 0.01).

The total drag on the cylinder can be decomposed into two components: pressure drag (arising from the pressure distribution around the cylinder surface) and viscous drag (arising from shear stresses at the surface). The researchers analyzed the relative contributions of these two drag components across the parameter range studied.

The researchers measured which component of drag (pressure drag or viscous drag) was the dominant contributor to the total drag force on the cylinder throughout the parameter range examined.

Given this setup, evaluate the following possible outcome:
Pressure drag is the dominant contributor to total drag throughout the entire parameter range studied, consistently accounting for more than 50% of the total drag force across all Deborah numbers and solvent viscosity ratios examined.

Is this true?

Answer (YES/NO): YES